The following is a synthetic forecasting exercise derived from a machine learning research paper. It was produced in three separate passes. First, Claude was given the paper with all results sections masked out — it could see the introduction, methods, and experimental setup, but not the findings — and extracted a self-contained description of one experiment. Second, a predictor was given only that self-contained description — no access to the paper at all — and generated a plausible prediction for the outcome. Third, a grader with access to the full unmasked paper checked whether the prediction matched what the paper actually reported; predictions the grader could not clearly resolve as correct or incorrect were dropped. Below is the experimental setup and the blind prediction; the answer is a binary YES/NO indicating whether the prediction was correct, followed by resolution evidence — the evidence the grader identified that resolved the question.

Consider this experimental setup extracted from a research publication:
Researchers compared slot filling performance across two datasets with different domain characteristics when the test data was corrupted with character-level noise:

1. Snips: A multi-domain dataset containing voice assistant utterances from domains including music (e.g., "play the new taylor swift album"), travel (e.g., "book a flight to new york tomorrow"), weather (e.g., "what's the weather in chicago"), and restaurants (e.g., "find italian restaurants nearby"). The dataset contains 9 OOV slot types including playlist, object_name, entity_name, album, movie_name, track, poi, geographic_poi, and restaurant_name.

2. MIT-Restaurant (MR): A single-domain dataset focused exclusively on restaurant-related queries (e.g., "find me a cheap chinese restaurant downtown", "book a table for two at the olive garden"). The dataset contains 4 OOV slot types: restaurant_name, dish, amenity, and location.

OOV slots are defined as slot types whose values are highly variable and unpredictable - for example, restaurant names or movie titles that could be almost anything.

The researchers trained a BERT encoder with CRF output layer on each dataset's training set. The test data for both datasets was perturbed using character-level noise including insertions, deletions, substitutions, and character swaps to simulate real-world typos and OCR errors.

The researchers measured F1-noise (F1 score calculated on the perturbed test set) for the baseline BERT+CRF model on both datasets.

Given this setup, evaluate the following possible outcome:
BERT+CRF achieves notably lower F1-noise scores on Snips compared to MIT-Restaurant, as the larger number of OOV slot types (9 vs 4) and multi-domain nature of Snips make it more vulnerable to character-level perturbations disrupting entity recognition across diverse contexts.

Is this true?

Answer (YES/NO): NO